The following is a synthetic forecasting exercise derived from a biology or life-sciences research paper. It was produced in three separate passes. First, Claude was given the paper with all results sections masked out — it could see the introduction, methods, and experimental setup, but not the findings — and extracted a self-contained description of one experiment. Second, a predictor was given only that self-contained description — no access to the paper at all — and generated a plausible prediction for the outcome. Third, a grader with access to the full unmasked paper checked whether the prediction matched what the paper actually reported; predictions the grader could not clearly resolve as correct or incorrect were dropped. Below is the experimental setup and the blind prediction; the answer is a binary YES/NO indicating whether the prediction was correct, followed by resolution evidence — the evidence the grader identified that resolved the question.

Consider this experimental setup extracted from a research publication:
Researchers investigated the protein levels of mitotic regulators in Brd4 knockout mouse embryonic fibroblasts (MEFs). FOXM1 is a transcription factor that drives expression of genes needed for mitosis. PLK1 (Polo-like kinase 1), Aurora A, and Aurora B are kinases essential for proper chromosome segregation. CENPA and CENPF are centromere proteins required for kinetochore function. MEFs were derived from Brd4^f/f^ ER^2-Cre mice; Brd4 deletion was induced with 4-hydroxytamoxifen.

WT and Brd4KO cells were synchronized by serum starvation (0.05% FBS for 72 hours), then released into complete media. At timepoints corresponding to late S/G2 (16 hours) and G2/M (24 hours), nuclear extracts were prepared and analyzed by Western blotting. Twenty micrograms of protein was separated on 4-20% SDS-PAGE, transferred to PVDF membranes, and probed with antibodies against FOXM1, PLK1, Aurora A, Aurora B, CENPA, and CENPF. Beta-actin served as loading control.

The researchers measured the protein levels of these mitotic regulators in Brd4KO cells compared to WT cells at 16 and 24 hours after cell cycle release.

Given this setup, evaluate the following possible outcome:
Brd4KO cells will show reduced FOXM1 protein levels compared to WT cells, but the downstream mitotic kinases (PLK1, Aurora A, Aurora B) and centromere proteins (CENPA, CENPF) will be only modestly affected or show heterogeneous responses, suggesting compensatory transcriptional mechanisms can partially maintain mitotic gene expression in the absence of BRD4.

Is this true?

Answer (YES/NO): NO